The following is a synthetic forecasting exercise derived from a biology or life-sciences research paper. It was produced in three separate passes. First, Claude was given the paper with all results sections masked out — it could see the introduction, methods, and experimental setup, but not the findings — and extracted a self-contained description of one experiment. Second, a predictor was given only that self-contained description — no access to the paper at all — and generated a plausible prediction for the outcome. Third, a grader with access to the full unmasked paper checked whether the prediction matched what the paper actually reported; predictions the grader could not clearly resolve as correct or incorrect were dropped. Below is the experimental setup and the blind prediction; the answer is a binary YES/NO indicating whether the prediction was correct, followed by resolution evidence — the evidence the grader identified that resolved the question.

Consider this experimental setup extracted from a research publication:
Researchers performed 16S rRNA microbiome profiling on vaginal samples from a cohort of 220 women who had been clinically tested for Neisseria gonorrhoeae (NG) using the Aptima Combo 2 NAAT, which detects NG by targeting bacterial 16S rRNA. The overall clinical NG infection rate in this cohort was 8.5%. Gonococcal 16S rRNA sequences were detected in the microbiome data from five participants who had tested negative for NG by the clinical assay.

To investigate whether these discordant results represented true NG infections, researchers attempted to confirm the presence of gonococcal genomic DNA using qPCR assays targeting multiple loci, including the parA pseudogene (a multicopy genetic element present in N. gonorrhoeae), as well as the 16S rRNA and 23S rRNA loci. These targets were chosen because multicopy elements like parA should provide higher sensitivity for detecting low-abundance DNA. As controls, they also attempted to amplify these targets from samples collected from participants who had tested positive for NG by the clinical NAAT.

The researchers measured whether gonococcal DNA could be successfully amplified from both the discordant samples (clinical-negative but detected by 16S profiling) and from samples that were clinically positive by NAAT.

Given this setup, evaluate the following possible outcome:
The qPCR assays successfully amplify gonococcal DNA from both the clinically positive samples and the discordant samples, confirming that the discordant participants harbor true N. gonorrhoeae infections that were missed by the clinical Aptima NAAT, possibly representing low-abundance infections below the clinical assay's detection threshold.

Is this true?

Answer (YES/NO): YES